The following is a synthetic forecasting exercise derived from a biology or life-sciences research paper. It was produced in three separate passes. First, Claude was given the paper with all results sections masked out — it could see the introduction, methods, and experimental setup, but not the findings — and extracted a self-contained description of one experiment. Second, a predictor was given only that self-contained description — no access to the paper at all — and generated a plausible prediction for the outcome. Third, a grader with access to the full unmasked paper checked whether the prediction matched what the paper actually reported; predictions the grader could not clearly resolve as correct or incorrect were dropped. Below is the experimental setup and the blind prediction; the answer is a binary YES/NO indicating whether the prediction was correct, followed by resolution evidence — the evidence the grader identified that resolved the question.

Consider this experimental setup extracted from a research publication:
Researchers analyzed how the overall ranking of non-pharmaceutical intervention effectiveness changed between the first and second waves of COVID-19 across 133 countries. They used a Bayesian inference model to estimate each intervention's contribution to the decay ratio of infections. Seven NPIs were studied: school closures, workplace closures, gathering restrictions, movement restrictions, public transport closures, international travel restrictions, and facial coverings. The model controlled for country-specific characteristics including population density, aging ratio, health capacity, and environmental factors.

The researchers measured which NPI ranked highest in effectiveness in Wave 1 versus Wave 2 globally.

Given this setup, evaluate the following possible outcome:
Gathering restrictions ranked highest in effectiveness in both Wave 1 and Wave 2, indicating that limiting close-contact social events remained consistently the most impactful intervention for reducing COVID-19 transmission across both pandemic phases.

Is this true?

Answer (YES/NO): NO